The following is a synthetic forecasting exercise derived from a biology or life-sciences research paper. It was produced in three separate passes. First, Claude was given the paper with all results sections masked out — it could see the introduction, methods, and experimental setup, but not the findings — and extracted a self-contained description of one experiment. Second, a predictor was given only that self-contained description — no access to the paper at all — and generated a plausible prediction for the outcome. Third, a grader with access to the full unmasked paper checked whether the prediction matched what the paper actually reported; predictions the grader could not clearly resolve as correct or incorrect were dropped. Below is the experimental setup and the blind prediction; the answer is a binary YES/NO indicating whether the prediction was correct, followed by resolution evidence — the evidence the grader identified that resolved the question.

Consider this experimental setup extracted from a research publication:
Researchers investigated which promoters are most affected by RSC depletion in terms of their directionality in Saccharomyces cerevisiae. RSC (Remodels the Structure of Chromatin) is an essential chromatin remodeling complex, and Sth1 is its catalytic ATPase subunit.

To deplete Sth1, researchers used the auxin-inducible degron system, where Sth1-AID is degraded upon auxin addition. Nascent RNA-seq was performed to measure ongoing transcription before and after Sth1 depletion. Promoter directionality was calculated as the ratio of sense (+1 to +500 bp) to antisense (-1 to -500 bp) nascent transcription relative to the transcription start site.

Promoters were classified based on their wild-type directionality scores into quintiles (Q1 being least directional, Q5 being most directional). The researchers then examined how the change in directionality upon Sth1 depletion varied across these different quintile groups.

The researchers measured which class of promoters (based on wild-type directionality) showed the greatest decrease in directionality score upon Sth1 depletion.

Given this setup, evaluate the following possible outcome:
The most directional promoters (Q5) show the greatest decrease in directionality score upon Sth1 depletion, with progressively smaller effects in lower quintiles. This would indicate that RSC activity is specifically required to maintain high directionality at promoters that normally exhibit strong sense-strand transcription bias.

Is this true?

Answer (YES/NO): YES